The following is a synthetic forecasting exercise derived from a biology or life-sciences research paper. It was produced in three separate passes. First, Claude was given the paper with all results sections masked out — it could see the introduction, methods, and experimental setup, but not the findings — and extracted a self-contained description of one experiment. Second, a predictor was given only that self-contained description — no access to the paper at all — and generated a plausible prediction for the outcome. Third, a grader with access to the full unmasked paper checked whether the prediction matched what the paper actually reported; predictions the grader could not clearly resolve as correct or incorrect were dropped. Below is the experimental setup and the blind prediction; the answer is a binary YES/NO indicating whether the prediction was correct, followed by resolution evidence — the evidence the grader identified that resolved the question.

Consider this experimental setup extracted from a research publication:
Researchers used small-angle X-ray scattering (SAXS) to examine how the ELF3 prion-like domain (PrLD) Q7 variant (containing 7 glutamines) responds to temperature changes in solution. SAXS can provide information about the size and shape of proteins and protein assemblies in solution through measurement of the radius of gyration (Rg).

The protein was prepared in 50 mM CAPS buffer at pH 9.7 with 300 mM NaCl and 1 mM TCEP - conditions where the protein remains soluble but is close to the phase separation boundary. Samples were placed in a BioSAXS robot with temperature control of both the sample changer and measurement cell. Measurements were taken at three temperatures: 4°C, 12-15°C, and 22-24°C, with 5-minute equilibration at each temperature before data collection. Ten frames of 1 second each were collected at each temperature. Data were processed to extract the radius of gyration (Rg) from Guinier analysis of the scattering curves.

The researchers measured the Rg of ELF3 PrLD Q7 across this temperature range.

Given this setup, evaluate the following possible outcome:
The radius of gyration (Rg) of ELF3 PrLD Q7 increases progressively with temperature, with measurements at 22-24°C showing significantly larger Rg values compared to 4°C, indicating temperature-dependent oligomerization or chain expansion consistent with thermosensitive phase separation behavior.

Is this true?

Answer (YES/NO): YES